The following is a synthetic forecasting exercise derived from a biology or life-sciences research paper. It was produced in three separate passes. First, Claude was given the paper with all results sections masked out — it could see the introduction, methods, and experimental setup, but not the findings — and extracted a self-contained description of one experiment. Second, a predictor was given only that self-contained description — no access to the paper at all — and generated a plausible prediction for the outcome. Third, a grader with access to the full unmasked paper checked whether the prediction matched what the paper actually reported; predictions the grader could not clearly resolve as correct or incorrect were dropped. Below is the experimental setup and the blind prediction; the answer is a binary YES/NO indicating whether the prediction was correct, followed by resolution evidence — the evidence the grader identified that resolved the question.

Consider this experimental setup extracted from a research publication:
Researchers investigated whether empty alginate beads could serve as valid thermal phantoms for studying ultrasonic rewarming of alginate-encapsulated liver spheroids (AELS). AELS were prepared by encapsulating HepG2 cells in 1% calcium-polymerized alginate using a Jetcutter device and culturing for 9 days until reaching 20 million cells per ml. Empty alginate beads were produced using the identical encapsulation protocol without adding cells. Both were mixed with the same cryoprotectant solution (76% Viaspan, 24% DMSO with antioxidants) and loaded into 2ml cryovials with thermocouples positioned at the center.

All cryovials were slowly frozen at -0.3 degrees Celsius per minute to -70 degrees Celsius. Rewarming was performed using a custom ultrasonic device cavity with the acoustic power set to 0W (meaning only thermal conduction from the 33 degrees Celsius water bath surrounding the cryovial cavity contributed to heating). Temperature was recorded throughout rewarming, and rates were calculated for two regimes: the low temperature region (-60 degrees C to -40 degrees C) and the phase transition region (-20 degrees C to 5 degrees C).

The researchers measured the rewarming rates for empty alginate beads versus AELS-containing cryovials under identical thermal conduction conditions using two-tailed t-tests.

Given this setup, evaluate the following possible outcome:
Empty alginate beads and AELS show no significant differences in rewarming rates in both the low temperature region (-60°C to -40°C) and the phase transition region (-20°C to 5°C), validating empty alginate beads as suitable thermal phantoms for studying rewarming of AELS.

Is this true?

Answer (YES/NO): NO